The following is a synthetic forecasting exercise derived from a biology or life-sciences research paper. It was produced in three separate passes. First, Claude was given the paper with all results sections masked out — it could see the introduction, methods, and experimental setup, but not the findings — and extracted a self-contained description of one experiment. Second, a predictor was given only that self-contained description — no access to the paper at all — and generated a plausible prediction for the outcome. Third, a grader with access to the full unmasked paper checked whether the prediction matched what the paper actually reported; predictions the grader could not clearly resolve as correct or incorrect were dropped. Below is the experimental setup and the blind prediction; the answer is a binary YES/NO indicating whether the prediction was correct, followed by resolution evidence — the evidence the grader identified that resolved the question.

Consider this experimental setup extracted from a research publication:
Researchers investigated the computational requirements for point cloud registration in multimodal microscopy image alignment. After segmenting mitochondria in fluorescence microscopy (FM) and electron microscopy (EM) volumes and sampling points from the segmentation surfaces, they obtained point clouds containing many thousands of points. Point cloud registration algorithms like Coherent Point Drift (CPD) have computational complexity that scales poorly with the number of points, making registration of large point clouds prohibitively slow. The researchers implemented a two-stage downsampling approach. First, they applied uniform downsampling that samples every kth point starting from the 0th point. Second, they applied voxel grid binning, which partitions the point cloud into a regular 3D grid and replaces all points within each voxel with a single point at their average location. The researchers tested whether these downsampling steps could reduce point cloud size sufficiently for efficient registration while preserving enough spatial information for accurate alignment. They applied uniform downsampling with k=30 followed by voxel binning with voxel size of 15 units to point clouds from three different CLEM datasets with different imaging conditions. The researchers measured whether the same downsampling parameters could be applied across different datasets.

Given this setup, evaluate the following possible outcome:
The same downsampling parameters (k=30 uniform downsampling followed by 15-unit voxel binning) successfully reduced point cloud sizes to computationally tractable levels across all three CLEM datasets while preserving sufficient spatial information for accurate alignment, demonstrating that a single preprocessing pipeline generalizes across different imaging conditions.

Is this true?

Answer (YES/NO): YES